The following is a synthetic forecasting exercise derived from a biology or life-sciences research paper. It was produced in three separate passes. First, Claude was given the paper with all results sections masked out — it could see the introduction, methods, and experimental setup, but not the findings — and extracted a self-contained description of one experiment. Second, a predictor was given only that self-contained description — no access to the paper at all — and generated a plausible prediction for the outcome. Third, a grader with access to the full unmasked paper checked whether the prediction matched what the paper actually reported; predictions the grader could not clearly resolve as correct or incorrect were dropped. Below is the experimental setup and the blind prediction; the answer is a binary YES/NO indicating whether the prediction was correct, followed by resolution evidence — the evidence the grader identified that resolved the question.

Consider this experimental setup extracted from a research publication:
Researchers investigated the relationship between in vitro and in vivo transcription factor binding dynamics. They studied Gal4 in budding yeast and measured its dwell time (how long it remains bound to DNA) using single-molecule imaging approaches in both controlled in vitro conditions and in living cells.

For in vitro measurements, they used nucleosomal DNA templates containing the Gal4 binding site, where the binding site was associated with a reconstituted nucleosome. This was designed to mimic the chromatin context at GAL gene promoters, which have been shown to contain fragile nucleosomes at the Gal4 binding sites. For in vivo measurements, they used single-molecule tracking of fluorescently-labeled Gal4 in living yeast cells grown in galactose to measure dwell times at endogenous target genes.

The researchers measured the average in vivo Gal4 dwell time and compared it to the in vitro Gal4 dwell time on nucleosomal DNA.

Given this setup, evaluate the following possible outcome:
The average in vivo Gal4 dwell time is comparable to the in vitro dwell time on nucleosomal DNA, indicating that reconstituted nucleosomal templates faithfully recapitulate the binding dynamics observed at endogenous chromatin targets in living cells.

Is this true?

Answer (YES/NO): YES